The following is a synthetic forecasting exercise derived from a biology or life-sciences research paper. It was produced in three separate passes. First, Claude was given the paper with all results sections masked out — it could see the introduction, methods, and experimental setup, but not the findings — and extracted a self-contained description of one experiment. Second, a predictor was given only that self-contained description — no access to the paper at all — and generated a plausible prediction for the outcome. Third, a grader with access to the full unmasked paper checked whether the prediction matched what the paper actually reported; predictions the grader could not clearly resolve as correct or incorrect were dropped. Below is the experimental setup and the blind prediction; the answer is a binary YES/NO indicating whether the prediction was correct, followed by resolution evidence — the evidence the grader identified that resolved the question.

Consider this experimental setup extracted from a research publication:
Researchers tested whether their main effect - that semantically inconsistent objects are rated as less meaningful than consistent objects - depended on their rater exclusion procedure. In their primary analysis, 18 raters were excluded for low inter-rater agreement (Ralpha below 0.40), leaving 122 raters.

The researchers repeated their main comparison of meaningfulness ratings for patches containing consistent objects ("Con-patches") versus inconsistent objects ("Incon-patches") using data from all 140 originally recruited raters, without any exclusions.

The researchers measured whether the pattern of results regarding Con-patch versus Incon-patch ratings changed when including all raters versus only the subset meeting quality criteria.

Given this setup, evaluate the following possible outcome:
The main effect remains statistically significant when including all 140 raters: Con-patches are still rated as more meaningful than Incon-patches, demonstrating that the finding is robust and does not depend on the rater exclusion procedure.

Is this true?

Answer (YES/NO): YES